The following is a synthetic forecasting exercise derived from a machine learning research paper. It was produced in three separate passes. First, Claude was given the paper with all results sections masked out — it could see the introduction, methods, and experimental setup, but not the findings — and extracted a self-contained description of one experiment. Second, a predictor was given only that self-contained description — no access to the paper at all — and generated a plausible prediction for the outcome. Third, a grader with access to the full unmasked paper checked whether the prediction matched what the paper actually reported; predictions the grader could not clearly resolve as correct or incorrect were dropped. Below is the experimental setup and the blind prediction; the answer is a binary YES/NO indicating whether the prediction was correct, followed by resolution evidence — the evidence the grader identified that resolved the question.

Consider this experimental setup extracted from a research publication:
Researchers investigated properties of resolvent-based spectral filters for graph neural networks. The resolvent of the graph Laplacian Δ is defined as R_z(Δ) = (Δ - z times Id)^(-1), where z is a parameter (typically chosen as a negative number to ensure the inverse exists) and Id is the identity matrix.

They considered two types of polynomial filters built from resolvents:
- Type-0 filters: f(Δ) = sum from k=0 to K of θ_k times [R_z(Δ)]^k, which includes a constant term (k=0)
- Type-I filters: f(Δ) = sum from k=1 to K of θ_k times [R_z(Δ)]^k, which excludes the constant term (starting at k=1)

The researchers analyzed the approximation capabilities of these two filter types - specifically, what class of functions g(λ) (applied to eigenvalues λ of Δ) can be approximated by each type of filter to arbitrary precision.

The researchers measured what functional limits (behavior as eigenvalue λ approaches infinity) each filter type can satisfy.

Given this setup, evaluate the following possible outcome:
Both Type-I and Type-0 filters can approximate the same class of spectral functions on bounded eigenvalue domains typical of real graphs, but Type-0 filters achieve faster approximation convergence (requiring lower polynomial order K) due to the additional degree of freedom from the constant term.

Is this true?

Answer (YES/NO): NO